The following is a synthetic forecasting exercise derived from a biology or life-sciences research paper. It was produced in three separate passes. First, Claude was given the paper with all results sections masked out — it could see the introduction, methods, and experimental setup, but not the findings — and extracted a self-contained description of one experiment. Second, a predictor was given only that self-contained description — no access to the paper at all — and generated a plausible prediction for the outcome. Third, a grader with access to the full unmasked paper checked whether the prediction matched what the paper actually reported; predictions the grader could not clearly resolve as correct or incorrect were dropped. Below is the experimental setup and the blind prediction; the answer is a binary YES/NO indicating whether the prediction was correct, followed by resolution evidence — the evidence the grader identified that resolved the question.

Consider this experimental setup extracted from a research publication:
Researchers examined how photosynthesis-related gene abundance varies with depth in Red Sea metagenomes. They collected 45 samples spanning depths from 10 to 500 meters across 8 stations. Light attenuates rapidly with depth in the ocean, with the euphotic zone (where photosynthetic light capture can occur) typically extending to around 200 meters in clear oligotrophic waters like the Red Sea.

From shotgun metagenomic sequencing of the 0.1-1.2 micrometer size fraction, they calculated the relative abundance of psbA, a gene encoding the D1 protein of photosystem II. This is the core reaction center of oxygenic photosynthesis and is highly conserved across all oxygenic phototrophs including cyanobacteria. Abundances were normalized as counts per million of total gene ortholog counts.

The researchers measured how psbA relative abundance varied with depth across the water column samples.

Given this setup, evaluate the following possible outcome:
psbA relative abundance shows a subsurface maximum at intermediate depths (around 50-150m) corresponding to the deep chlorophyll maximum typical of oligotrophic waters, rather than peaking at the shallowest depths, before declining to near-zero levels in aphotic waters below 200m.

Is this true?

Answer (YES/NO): NO